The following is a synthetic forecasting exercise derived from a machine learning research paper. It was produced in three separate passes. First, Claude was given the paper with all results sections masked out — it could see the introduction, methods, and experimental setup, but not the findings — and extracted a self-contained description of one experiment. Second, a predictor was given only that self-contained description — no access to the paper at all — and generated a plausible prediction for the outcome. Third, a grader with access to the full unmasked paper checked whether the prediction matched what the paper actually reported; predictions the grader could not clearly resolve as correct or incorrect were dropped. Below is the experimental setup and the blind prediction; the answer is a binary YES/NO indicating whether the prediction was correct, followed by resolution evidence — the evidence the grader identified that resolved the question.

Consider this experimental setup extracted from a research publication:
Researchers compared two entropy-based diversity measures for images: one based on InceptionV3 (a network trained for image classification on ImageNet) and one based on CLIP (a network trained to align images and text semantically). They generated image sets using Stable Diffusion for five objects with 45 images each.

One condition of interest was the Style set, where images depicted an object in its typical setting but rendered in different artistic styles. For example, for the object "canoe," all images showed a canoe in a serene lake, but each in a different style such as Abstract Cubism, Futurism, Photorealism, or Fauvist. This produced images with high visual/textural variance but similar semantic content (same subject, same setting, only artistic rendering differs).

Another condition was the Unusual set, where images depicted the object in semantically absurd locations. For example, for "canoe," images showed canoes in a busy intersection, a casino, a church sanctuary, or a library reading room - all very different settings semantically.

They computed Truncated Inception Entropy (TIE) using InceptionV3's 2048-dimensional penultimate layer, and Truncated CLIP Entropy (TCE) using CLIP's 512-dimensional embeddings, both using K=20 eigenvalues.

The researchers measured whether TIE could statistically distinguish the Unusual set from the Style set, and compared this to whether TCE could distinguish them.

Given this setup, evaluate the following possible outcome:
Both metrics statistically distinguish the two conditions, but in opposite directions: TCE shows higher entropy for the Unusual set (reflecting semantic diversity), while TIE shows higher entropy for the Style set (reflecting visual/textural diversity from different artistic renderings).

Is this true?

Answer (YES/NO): NO